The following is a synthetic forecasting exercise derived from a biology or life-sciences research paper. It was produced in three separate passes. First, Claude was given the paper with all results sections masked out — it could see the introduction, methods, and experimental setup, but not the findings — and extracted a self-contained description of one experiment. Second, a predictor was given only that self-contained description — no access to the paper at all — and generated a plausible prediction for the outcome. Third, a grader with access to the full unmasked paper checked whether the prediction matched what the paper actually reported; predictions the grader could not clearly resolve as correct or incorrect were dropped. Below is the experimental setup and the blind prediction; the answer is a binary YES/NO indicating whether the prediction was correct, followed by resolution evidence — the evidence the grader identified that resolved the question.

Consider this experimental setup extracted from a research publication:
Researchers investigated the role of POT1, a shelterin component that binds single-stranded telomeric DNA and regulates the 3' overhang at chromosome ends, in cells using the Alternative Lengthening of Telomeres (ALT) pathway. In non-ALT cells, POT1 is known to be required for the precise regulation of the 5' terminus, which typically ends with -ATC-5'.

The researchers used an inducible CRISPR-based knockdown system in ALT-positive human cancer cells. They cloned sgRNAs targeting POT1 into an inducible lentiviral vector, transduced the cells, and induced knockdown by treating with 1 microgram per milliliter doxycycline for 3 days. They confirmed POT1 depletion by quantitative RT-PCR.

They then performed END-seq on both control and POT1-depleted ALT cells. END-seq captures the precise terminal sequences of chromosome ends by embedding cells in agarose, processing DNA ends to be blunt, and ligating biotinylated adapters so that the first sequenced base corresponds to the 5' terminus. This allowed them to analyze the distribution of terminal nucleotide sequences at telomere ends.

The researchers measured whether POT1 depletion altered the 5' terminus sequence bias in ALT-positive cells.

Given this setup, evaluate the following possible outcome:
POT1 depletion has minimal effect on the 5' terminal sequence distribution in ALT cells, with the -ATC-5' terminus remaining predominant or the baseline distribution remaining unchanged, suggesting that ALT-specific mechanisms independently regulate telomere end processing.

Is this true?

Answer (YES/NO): NO